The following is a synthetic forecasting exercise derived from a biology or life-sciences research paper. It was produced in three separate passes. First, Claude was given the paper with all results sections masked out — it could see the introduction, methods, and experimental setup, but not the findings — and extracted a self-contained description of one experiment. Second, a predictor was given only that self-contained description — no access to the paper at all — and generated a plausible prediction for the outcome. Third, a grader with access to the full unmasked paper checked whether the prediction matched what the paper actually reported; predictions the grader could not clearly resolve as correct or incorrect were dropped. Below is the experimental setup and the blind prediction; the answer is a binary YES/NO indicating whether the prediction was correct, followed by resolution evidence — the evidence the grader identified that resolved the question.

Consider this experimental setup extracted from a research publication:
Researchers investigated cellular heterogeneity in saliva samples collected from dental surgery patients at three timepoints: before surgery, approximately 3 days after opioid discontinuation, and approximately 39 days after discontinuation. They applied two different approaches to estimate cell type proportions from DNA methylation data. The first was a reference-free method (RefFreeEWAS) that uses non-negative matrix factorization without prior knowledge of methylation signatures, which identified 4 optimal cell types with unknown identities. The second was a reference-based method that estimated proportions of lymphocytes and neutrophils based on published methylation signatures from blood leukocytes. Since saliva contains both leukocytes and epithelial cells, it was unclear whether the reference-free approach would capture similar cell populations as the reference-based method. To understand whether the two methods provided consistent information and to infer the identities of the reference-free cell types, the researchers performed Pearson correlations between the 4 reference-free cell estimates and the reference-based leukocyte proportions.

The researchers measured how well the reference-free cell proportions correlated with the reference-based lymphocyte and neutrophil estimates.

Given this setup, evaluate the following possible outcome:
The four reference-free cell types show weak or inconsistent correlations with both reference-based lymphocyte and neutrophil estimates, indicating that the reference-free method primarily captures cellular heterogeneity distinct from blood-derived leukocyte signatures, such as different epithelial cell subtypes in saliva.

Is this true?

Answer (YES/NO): NO